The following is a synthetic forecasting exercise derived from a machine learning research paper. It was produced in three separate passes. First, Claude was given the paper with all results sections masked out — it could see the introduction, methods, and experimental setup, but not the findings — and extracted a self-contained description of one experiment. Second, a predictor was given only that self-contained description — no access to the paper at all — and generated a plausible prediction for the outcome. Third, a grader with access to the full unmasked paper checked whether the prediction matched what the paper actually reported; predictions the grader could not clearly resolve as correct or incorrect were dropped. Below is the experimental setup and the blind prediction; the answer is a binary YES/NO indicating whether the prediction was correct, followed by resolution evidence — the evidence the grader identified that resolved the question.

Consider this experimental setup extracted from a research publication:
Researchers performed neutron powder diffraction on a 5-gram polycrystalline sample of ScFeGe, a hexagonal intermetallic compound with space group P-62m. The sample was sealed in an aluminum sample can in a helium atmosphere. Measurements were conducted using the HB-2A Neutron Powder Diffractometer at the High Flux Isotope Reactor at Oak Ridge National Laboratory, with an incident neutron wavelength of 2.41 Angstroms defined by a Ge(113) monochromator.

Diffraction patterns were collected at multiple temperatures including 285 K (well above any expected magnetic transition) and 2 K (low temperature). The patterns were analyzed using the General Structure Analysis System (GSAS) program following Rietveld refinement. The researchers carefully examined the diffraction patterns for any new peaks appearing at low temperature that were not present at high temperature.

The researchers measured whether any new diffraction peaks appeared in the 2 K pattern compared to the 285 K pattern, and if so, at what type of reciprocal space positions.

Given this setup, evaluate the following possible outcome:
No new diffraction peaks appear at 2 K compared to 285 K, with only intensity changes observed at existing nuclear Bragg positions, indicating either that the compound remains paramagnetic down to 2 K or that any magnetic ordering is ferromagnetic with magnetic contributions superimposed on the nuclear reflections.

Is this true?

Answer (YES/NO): NO